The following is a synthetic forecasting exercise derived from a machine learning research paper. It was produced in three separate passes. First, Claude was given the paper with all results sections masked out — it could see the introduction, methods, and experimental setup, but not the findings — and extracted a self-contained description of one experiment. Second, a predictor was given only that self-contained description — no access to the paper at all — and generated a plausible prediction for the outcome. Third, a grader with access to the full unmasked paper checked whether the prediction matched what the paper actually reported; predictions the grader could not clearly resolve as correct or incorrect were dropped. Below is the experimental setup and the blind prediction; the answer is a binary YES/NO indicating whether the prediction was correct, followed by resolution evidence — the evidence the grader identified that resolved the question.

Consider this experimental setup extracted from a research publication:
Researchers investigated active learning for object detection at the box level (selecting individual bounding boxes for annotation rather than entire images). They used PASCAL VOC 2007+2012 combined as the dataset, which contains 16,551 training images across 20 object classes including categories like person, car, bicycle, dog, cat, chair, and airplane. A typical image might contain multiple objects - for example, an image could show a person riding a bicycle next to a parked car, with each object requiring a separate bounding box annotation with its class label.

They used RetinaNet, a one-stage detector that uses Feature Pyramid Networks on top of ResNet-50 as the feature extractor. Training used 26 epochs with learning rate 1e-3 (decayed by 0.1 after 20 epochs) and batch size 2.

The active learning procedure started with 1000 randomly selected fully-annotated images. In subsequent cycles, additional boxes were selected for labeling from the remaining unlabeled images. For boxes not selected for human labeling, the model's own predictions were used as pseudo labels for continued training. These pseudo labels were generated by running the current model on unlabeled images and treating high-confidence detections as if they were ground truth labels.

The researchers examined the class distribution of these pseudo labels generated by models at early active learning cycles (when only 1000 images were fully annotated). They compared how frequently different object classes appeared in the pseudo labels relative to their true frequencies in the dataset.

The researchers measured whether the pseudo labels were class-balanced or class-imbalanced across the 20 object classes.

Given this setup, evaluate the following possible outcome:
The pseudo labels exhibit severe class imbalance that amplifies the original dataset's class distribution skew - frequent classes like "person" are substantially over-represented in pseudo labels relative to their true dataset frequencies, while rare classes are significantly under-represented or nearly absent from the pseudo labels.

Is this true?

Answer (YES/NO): YES